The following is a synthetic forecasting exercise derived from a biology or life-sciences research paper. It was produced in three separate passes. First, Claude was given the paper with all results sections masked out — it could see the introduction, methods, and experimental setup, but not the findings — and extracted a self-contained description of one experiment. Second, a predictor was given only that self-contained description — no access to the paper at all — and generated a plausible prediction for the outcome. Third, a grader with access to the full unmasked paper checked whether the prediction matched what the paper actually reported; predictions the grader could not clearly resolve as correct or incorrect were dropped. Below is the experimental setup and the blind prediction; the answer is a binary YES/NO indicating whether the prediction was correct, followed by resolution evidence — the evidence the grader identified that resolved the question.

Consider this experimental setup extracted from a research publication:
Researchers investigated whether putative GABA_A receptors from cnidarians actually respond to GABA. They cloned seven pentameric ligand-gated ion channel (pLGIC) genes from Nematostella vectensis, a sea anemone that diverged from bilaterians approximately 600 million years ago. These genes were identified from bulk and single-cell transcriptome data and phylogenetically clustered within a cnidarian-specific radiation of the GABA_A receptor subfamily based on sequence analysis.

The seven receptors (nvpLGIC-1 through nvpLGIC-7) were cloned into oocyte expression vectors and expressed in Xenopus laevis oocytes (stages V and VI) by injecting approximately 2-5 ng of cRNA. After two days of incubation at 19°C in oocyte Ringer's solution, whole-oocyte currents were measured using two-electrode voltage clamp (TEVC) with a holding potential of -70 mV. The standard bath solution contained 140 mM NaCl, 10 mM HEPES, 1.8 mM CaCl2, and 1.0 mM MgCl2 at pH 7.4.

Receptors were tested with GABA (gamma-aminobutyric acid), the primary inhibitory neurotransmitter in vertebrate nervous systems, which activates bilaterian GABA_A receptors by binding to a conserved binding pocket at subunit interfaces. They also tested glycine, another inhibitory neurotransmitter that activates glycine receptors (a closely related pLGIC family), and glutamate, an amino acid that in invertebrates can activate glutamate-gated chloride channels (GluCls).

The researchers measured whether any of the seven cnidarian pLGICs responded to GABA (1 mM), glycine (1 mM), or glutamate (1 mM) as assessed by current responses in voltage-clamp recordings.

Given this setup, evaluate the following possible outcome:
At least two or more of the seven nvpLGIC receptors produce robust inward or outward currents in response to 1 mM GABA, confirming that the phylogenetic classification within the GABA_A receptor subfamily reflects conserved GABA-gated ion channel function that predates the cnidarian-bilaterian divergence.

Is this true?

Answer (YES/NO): NO